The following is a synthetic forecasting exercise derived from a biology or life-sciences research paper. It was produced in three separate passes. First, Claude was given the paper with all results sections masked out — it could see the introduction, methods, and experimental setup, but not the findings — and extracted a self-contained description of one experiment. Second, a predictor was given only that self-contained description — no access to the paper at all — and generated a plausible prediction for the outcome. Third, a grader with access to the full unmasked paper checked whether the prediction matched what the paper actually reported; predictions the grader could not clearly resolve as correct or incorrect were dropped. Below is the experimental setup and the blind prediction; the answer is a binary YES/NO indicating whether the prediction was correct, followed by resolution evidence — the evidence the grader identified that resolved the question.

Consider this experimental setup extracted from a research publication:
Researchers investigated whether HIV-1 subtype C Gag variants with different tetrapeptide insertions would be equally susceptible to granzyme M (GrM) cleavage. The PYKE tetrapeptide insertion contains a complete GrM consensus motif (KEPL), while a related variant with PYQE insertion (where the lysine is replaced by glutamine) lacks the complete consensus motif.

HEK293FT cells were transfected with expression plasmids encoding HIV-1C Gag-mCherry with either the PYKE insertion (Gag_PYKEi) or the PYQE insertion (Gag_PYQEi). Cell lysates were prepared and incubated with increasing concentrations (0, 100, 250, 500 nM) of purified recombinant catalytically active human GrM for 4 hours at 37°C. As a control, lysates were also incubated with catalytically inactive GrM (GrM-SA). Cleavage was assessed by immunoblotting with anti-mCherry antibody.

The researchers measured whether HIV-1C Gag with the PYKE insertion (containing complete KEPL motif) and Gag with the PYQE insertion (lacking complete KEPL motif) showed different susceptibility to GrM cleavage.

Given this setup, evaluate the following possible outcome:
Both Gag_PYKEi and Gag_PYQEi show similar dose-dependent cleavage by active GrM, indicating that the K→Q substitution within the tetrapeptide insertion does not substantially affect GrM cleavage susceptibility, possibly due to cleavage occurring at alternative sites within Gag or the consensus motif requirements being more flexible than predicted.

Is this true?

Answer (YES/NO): NO